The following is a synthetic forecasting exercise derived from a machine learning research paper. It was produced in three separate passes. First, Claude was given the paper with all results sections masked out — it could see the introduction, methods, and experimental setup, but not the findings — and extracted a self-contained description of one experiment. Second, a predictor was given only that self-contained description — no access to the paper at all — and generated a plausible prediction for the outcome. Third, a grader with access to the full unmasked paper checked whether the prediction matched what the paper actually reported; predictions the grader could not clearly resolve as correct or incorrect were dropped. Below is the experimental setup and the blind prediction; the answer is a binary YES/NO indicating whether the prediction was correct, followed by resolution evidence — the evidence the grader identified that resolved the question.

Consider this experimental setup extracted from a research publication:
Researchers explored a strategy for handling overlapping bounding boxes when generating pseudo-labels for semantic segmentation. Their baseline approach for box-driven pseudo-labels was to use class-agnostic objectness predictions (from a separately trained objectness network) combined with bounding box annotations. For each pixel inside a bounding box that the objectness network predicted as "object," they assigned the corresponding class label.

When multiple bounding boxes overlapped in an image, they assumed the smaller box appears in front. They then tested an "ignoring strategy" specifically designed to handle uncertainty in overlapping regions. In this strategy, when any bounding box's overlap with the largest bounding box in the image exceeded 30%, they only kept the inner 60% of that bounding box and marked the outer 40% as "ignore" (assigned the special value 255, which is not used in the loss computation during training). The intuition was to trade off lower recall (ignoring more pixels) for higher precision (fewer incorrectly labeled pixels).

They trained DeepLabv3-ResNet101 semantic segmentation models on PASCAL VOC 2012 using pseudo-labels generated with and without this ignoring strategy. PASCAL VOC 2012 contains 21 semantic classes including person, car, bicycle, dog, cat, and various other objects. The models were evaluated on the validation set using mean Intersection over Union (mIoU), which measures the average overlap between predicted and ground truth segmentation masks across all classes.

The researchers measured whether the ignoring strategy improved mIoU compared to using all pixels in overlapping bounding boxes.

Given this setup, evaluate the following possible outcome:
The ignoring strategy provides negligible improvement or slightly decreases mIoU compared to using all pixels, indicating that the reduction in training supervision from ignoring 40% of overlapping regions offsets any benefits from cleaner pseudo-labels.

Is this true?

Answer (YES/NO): NO